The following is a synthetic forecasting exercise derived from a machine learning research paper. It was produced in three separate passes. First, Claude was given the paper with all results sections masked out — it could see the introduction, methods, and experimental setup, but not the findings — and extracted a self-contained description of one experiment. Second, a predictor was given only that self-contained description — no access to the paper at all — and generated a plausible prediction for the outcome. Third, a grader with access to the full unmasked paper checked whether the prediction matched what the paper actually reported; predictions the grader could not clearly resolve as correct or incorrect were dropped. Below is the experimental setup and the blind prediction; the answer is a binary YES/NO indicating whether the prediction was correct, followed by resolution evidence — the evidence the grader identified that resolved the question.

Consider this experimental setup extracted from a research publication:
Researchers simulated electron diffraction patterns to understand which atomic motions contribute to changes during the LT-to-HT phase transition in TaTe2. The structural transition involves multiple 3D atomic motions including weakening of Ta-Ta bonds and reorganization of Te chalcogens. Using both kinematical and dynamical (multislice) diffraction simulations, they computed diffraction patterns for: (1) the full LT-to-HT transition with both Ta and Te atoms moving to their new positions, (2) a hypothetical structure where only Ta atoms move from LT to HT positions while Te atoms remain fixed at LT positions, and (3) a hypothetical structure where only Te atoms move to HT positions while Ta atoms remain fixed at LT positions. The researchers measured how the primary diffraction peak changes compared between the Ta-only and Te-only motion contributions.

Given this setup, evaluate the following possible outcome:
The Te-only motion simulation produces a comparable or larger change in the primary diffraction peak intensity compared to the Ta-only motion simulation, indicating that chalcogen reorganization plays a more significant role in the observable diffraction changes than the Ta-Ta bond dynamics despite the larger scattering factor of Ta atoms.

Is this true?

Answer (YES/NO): NO